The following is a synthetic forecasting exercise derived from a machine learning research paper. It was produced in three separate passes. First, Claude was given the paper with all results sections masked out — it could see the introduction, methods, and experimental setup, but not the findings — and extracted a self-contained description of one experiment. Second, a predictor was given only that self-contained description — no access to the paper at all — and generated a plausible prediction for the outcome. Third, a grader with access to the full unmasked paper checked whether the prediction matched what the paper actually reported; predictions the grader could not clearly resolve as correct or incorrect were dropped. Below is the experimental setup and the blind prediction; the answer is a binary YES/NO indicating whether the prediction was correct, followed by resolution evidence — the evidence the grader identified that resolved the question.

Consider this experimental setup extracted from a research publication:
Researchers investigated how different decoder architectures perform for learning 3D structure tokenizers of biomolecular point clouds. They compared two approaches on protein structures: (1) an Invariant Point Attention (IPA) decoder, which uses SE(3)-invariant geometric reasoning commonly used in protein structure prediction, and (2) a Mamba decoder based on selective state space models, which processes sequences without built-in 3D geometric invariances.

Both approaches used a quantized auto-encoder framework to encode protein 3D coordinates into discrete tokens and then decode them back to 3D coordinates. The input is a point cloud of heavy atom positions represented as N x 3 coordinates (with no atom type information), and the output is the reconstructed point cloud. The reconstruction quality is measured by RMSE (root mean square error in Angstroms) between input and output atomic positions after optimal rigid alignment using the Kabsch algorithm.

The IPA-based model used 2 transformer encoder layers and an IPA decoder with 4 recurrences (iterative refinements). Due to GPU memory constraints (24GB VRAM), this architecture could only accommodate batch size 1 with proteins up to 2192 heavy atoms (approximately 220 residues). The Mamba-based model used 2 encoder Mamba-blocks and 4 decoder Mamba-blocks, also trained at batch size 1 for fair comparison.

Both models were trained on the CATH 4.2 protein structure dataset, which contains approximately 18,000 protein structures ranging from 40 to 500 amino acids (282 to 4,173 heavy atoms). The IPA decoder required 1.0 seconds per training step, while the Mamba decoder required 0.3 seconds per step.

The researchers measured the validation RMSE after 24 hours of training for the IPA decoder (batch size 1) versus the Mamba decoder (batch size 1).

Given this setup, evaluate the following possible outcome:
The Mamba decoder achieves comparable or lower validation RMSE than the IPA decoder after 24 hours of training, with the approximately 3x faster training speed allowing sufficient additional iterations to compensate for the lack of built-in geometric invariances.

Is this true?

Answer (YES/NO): YES